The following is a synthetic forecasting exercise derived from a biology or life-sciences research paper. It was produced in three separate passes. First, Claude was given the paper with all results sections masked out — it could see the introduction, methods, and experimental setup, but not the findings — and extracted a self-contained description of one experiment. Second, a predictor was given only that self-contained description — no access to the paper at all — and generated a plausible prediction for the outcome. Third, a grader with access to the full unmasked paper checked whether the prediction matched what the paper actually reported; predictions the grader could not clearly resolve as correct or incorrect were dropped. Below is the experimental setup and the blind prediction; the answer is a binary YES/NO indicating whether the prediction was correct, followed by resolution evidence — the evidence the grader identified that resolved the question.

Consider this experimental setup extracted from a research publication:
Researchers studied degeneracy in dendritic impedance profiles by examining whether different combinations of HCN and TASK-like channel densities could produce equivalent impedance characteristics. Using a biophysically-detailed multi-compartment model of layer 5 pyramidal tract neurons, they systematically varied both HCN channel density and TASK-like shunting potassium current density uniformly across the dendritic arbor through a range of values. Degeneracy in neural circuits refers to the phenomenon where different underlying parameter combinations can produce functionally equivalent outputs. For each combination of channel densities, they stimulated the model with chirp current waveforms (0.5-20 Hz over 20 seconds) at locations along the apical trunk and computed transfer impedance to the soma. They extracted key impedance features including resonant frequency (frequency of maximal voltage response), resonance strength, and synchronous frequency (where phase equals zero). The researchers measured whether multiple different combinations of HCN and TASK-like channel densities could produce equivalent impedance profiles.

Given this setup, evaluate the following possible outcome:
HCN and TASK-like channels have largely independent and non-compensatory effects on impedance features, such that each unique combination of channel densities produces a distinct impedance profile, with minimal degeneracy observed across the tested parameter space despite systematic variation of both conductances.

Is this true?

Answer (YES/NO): NO